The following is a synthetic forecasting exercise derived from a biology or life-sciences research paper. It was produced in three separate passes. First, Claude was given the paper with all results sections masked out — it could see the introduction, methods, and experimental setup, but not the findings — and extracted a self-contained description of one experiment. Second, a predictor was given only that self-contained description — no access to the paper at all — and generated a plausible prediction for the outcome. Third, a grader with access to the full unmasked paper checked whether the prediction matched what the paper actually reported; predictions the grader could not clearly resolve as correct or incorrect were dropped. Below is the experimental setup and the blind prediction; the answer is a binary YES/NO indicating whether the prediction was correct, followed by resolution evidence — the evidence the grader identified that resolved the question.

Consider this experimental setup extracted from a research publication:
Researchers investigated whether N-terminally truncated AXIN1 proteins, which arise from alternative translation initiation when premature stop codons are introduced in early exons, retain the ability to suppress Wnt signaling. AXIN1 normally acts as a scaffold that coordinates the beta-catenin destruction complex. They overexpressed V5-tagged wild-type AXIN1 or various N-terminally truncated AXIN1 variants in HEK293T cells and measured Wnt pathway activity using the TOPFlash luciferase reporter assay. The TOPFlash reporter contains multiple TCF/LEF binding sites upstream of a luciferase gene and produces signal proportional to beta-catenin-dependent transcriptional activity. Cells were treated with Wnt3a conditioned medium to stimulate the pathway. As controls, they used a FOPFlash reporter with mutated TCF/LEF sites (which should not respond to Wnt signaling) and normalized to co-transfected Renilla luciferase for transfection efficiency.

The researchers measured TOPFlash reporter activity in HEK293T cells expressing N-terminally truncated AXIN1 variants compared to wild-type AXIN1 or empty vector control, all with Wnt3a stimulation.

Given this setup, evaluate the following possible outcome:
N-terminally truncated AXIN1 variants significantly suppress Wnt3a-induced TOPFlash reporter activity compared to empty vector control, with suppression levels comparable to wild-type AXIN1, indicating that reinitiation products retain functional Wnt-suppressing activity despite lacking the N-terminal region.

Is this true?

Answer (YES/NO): NO